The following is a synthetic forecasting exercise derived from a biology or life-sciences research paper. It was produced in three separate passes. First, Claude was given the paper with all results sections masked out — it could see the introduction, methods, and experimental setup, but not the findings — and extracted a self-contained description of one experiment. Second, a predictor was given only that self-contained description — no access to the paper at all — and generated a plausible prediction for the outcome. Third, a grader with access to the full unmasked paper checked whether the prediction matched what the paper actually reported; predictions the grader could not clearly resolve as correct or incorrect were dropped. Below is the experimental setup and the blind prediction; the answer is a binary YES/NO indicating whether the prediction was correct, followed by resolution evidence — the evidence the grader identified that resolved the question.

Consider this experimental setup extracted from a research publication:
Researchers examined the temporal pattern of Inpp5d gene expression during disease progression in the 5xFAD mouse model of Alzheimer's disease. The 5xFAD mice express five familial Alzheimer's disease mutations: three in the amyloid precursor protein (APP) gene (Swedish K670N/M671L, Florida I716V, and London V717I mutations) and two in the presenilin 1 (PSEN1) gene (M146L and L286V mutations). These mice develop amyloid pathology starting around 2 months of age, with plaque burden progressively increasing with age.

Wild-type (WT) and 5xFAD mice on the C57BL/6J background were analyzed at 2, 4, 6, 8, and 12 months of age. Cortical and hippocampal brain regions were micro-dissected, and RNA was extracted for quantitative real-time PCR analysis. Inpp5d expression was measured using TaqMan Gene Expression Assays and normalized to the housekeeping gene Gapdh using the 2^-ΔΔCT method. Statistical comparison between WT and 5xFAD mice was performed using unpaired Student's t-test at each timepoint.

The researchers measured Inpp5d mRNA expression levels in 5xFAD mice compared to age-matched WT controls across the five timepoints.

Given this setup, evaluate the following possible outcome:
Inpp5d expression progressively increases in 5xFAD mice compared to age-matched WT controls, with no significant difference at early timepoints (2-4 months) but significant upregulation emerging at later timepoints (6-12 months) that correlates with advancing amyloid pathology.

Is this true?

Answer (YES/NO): NO